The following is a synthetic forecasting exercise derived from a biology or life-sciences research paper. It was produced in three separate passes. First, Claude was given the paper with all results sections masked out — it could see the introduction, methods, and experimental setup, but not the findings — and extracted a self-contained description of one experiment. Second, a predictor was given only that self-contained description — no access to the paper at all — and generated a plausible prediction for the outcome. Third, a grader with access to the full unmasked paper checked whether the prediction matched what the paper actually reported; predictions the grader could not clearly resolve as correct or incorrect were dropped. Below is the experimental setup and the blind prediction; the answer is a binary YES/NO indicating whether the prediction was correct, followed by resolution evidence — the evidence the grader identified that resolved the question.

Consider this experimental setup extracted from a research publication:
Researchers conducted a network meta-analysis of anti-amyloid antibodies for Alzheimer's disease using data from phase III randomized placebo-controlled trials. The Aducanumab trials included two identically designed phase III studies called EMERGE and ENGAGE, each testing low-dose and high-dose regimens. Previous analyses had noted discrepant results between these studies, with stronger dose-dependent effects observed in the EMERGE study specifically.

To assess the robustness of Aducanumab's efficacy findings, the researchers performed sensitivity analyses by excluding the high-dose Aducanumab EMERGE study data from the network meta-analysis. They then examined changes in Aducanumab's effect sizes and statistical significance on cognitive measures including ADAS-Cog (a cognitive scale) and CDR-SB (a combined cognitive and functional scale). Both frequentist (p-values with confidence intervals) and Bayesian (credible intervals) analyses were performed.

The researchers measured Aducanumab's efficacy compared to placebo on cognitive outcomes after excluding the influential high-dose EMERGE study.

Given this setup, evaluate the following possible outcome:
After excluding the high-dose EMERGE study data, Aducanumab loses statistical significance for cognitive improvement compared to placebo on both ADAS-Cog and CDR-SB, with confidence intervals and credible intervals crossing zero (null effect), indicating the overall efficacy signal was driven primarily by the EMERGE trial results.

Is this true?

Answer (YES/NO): YES